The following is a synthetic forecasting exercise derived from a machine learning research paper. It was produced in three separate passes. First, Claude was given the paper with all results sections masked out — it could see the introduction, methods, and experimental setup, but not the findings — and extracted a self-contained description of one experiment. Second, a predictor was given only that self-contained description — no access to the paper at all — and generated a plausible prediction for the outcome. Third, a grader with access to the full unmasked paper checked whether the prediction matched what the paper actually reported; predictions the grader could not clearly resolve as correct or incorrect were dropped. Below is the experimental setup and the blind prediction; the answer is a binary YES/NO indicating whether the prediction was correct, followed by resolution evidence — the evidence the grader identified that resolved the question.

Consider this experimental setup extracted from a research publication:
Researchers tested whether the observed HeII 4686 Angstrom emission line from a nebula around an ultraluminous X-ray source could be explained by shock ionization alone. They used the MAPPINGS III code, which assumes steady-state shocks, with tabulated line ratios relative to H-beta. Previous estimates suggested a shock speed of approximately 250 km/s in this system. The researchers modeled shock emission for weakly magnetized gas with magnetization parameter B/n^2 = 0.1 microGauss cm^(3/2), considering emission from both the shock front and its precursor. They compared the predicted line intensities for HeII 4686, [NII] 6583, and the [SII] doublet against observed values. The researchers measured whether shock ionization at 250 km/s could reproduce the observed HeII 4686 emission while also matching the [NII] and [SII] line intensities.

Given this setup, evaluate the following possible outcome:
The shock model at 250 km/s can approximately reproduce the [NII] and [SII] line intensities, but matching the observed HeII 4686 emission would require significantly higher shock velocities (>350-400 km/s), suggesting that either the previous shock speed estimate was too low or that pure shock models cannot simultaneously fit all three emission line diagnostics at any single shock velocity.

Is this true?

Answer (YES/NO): NO